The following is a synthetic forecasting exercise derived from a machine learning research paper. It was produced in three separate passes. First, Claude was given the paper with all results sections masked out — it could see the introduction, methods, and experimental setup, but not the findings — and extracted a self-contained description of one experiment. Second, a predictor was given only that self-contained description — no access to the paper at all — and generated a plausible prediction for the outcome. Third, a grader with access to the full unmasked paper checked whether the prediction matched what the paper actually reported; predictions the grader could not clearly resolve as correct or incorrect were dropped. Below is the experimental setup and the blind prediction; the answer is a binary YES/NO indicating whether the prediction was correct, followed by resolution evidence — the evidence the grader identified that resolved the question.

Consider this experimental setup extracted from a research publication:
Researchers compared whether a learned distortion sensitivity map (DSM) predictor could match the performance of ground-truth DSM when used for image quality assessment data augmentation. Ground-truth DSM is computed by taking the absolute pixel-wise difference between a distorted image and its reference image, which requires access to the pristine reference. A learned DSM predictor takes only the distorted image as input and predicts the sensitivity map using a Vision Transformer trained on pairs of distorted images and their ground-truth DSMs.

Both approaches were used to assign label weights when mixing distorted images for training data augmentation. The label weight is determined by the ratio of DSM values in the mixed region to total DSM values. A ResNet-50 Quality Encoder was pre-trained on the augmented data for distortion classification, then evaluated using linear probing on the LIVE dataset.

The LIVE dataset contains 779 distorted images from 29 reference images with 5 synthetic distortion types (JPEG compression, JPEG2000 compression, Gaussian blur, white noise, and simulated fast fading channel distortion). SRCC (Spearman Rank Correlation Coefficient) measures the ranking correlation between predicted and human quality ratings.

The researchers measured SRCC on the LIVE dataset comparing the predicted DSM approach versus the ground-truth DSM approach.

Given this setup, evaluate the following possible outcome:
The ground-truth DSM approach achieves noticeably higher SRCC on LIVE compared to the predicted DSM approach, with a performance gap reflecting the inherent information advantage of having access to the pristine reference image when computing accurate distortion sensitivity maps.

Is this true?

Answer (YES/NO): NO